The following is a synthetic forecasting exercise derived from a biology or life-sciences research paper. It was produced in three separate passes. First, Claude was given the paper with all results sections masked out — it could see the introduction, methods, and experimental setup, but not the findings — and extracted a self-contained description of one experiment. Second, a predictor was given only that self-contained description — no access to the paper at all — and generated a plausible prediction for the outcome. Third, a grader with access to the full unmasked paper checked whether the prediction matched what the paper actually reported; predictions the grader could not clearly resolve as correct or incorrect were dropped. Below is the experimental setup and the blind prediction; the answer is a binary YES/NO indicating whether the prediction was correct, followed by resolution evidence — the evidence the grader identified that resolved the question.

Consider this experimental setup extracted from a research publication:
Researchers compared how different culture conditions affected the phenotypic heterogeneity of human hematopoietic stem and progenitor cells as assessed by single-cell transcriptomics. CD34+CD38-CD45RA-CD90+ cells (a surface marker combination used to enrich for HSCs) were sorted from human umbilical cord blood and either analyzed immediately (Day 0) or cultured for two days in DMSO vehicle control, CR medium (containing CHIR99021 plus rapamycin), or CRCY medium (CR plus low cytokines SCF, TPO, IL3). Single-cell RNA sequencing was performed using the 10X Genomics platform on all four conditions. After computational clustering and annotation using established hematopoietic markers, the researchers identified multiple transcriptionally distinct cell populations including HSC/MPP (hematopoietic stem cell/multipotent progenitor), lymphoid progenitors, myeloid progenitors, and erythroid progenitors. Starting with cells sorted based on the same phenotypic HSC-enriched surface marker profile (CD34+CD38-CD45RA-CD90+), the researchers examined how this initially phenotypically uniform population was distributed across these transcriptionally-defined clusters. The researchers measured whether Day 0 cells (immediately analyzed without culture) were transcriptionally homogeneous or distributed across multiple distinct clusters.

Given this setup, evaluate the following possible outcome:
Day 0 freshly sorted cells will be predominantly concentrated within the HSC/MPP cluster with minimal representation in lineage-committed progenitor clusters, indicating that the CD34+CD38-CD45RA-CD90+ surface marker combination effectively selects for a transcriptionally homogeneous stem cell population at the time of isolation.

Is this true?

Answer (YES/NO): NO